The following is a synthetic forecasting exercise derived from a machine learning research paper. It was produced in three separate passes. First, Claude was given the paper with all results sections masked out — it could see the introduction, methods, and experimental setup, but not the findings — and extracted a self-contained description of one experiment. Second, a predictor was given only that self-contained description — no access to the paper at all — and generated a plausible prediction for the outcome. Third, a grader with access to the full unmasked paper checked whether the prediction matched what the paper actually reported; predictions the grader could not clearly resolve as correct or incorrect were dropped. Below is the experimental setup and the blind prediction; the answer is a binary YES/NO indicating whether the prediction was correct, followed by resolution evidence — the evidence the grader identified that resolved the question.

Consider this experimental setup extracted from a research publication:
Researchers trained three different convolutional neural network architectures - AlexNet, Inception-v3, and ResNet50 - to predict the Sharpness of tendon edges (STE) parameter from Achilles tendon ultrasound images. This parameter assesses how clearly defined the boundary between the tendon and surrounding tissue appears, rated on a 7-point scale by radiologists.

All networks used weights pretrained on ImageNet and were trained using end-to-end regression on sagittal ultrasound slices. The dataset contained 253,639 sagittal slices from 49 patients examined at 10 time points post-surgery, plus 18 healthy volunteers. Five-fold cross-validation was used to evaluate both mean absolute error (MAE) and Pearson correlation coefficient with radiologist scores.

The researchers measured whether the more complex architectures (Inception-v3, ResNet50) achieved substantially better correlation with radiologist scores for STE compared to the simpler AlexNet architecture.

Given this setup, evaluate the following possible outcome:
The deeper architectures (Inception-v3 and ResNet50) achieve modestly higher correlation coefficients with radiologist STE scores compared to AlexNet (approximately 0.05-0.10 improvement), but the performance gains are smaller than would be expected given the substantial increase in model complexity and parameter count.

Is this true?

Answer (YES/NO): NO